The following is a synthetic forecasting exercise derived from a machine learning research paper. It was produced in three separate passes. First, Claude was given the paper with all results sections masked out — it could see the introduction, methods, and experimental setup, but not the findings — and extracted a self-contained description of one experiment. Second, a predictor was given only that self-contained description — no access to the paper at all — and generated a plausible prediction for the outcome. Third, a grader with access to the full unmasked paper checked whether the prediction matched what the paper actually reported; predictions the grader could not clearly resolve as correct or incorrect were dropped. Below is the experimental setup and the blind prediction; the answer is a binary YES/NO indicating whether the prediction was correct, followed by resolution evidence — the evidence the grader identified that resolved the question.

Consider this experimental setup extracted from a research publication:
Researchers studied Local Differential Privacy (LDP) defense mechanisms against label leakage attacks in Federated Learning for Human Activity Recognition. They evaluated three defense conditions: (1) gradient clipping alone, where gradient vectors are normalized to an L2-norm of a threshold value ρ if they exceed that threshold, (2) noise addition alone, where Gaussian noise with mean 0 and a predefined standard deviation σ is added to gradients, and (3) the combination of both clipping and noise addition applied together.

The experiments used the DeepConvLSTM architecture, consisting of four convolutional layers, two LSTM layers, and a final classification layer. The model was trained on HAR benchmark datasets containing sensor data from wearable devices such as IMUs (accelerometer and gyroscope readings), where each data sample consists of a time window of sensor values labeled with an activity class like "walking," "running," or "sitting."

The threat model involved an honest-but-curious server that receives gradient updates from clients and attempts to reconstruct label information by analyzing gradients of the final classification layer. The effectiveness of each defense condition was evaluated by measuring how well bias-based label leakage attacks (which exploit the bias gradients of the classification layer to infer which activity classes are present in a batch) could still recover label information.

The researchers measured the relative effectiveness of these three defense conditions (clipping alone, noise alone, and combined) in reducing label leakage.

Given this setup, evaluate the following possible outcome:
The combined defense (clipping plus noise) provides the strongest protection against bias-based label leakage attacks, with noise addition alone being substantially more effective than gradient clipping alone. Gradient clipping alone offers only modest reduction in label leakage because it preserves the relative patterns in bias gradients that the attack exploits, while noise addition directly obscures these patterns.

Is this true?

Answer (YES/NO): YES